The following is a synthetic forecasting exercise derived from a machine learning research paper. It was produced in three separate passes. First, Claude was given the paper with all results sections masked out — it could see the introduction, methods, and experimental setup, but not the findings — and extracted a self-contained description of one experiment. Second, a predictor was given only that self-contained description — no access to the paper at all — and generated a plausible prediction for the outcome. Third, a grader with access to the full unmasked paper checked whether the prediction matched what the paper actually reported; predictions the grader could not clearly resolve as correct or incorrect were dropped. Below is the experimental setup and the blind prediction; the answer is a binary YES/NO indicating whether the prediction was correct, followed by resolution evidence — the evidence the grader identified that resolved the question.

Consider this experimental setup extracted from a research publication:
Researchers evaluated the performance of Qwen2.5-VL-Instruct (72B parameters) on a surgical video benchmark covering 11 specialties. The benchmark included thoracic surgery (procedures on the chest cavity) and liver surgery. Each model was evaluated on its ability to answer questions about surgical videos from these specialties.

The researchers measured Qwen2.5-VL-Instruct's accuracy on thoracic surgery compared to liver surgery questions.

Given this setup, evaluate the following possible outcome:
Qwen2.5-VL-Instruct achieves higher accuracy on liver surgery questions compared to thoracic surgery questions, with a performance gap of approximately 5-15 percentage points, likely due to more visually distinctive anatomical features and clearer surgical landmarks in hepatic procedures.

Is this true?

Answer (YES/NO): NO